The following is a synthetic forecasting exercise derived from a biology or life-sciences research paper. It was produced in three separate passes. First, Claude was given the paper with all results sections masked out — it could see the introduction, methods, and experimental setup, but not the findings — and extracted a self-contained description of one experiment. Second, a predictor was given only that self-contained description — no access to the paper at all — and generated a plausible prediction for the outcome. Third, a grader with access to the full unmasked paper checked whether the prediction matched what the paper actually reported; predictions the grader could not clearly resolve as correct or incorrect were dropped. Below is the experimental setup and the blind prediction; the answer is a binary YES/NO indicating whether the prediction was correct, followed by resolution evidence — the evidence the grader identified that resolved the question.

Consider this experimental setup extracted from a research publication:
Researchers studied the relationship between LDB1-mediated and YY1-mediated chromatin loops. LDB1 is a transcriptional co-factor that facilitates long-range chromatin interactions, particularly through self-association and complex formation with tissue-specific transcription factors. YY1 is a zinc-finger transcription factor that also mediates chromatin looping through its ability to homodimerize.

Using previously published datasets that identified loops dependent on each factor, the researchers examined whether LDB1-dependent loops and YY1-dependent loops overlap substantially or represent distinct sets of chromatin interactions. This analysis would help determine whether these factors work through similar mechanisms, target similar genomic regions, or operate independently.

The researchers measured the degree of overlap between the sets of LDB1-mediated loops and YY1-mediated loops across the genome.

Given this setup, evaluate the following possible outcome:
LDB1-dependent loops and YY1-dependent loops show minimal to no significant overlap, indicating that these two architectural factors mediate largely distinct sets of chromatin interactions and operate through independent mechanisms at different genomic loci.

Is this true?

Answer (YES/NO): YES